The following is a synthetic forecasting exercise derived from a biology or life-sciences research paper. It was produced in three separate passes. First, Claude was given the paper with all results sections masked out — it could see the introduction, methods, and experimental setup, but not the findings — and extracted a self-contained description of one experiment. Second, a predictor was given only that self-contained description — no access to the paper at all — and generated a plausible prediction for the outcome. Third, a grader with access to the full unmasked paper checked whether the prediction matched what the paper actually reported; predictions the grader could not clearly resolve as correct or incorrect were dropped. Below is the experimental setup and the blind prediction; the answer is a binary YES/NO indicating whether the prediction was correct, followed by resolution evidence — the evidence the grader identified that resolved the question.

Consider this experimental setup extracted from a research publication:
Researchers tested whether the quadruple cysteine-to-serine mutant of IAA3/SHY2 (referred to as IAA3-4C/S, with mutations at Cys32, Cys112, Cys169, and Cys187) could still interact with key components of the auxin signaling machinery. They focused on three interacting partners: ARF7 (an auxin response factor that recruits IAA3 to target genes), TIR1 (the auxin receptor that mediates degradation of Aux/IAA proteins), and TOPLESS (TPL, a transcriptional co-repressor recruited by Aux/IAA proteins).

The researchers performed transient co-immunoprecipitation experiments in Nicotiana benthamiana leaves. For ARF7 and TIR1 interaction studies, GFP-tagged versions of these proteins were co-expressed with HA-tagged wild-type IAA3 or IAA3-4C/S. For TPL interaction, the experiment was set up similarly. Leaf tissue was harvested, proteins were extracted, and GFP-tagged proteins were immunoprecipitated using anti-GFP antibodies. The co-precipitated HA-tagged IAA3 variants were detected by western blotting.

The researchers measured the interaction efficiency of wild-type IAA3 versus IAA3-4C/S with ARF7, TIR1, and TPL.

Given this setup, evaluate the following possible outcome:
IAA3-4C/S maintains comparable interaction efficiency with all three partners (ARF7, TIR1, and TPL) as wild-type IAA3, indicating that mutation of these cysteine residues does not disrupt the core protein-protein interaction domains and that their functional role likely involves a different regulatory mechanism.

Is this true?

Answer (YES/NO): NO